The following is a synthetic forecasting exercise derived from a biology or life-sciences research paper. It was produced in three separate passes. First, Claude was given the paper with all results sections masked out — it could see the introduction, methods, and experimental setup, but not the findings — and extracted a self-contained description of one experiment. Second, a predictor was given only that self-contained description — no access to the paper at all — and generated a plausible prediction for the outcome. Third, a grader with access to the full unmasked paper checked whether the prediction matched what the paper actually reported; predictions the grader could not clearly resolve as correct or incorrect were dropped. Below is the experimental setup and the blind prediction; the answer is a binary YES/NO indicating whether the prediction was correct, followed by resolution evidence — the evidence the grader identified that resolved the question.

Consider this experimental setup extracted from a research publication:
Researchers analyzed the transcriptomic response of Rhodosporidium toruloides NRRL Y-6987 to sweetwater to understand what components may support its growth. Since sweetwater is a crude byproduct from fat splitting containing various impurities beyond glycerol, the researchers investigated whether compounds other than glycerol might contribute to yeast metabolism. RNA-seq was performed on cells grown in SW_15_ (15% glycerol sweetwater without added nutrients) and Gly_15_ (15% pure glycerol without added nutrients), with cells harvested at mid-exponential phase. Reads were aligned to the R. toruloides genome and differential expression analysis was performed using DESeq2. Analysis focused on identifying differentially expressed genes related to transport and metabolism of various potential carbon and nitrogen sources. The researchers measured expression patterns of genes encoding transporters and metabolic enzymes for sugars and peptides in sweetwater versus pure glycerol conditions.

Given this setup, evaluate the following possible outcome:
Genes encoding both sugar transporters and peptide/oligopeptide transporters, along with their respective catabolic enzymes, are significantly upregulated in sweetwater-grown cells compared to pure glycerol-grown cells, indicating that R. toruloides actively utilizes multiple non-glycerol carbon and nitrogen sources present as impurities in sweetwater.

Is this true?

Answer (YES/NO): YES